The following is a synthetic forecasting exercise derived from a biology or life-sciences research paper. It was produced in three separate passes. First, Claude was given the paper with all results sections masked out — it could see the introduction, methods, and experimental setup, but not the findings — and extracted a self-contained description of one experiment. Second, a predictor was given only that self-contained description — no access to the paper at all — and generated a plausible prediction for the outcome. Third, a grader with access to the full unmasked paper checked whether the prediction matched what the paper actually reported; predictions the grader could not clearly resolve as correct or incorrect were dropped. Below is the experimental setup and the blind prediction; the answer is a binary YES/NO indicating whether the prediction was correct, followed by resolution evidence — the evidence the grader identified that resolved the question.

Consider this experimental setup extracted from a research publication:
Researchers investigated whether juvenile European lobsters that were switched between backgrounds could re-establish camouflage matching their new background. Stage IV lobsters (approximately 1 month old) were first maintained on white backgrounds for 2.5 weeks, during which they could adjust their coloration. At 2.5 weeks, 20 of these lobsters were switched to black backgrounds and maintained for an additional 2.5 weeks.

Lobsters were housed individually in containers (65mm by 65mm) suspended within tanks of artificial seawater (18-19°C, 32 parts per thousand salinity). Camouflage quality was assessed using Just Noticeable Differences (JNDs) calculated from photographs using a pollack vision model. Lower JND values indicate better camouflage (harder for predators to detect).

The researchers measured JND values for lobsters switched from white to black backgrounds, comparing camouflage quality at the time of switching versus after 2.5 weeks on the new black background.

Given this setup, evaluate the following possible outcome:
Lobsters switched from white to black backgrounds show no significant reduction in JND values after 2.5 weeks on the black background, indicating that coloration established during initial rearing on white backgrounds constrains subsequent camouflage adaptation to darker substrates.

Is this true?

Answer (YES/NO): NO